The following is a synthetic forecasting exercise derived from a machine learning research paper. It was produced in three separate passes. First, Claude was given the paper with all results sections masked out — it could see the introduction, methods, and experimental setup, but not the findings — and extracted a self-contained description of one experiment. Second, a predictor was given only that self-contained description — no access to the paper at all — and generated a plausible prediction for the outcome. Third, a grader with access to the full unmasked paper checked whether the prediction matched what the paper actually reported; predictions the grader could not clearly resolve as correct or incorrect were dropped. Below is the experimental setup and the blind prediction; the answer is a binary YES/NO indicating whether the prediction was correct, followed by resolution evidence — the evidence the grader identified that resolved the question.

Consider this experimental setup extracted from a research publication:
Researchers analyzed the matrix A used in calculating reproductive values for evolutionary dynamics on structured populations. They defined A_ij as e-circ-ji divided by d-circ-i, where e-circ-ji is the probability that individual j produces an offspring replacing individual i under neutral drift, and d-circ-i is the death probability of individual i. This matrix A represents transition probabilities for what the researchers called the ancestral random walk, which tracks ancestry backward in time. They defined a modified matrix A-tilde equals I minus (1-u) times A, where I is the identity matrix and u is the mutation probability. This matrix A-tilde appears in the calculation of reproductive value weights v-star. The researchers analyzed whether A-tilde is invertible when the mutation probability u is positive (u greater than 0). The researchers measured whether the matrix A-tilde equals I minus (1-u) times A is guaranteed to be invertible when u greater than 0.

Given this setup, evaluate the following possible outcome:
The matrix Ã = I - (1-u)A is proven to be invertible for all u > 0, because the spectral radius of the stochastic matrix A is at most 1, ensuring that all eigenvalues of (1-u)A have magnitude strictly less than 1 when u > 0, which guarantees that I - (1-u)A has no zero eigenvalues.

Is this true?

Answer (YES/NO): YES